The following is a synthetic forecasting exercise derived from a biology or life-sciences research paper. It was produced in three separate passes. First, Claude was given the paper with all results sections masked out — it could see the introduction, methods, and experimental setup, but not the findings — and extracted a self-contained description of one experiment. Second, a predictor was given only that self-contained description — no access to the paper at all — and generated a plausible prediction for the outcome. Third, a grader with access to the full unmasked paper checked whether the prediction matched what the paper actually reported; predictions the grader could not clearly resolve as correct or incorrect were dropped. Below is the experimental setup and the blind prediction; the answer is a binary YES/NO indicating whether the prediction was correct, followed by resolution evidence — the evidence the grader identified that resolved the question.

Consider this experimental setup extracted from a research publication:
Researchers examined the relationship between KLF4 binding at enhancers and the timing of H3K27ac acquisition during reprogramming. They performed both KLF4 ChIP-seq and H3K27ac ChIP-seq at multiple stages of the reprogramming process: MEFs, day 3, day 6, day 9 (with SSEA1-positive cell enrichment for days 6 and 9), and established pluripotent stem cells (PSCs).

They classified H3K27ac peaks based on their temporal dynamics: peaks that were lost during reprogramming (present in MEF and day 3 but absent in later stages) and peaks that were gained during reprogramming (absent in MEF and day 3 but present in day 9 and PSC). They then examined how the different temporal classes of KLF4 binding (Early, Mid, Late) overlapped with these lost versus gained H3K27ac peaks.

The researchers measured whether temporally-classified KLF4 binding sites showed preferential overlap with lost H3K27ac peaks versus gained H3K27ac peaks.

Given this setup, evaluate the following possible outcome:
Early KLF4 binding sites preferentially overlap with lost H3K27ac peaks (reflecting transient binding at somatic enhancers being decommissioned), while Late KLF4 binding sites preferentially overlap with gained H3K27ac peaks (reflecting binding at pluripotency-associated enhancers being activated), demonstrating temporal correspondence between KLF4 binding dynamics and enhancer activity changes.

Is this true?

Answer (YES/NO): NO